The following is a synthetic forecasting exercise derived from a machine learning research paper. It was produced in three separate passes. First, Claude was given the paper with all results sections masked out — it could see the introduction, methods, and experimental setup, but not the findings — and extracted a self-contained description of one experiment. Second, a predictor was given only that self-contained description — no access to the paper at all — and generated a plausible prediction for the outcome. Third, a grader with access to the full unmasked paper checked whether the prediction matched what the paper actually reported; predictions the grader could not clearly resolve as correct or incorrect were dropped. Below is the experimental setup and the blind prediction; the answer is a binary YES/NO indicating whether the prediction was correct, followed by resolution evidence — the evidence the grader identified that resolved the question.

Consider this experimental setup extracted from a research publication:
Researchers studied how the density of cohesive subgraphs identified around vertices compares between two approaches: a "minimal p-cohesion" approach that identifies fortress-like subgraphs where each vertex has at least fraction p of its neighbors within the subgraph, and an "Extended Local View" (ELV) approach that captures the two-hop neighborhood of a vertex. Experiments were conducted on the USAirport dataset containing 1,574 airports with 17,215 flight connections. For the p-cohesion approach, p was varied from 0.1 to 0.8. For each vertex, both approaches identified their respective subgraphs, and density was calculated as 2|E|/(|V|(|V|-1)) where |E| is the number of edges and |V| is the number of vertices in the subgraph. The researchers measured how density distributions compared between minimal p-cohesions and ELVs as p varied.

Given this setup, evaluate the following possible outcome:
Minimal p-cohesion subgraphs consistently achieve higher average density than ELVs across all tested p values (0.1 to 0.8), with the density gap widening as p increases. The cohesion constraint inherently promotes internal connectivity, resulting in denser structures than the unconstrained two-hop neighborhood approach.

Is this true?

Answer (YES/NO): NO